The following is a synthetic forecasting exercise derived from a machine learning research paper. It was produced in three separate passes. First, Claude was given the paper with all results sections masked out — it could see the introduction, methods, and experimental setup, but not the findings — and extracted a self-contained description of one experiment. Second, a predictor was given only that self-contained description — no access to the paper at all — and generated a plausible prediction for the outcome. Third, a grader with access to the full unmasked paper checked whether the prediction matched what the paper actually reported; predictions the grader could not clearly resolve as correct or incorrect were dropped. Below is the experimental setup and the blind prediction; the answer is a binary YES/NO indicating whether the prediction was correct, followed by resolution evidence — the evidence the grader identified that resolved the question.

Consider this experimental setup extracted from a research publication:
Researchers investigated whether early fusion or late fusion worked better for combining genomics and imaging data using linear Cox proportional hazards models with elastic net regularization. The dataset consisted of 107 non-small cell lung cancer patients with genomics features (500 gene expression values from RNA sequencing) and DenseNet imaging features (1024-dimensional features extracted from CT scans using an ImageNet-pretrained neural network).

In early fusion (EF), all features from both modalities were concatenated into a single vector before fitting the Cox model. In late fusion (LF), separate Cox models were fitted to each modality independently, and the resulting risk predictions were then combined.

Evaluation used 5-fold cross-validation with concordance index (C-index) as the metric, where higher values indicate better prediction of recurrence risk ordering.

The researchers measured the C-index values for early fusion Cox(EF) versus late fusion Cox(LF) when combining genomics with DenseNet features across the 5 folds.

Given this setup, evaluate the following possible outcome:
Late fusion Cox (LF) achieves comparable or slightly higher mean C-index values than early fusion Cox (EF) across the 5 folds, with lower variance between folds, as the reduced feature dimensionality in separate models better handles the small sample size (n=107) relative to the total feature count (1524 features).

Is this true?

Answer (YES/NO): NO